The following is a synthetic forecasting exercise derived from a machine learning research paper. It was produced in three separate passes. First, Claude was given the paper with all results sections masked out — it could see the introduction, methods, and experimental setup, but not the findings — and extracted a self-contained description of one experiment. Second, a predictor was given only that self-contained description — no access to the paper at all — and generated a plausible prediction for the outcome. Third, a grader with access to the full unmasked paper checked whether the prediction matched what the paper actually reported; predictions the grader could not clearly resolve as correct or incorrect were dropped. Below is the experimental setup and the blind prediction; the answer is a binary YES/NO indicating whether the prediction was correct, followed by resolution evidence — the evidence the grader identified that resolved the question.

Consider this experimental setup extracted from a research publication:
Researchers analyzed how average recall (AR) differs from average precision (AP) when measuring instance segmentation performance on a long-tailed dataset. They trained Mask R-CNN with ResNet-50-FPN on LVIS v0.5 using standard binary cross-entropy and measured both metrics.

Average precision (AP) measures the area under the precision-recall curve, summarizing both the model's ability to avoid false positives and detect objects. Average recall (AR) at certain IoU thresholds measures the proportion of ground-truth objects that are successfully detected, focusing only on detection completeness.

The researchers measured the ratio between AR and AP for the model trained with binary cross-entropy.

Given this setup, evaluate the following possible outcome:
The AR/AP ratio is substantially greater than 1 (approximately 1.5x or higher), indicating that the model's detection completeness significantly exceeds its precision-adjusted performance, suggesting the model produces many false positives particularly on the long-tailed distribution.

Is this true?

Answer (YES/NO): NO